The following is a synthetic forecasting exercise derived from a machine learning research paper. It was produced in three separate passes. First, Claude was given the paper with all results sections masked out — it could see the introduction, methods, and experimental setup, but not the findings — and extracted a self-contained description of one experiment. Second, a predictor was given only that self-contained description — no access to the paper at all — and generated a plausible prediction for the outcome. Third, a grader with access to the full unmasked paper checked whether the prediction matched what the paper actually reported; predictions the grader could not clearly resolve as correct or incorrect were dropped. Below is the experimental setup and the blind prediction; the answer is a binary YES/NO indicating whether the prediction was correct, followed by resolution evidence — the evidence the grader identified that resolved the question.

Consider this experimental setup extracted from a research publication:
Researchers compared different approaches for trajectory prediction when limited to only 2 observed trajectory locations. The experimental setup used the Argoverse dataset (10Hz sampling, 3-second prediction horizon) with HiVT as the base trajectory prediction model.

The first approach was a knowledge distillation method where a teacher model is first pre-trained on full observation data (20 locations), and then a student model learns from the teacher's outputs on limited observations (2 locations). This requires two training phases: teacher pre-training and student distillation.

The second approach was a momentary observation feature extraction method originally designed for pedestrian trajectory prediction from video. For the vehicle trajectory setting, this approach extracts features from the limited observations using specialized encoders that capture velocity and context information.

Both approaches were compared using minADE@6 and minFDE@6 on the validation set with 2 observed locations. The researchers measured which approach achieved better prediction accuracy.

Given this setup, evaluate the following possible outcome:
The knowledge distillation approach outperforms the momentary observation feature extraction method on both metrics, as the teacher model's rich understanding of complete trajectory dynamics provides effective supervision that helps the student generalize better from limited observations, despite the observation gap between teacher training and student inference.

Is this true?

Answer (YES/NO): NO